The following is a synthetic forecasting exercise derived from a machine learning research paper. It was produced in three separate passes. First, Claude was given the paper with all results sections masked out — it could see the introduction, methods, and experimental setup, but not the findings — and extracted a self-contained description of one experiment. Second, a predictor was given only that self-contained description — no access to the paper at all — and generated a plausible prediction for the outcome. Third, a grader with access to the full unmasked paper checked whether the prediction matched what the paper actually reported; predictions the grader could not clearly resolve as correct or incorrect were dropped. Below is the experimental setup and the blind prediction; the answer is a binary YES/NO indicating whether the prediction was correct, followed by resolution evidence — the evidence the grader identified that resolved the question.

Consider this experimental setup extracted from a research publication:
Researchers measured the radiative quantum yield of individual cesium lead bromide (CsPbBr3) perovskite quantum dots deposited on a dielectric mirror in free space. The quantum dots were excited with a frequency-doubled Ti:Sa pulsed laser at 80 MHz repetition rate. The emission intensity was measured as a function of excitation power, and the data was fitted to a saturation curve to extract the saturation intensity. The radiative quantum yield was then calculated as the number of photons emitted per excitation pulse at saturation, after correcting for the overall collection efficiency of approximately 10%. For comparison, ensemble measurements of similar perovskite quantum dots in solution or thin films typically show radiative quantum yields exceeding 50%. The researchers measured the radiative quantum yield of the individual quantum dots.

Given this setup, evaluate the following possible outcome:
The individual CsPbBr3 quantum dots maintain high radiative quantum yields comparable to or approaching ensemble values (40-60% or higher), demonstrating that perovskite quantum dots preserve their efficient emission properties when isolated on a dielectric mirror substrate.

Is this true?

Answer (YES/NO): NO